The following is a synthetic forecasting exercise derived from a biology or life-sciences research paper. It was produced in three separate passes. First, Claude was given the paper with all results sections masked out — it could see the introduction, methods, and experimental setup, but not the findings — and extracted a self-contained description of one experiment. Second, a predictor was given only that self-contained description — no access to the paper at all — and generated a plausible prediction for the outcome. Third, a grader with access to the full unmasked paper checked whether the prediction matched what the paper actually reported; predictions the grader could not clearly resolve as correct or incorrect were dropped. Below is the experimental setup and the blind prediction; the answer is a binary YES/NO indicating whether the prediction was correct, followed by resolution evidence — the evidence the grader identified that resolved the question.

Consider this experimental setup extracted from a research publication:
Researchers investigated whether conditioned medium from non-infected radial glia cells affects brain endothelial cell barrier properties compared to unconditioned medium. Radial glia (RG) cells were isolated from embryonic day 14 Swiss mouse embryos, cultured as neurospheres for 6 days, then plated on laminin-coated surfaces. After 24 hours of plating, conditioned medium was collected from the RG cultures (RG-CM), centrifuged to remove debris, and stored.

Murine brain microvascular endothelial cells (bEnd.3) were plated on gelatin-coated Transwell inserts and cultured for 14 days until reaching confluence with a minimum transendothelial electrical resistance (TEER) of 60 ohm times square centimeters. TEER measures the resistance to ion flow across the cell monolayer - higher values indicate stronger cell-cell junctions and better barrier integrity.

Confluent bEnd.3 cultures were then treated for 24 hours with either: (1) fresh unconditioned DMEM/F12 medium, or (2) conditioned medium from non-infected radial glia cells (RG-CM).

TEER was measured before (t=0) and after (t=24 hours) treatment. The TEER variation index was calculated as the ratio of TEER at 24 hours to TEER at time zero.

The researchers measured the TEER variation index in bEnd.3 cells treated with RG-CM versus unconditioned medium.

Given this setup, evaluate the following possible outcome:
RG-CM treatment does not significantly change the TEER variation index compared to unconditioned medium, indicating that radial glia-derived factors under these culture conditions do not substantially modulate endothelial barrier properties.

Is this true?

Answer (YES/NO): NO